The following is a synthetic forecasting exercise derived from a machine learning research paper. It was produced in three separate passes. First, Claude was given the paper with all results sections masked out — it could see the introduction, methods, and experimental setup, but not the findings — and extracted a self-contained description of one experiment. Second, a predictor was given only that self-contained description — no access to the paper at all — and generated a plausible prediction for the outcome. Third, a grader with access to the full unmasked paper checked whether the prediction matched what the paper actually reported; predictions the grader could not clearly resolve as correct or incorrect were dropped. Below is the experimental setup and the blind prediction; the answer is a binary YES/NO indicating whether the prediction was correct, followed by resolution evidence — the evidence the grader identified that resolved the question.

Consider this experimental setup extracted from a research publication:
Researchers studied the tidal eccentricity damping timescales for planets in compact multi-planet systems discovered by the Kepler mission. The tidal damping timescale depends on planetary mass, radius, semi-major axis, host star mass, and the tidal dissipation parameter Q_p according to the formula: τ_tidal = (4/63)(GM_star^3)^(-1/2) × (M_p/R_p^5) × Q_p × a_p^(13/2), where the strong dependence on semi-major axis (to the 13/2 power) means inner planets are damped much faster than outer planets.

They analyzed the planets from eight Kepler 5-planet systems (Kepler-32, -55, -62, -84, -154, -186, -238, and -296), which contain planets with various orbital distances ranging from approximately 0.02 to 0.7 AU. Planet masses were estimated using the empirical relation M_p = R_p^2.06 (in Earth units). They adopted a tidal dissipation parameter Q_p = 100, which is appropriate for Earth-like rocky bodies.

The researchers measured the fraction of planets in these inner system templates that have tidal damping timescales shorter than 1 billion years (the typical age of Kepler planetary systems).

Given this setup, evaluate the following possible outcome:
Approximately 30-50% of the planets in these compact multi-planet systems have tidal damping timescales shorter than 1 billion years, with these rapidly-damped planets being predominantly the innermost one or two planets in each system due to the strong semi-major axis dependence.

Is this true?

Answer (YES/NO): YES